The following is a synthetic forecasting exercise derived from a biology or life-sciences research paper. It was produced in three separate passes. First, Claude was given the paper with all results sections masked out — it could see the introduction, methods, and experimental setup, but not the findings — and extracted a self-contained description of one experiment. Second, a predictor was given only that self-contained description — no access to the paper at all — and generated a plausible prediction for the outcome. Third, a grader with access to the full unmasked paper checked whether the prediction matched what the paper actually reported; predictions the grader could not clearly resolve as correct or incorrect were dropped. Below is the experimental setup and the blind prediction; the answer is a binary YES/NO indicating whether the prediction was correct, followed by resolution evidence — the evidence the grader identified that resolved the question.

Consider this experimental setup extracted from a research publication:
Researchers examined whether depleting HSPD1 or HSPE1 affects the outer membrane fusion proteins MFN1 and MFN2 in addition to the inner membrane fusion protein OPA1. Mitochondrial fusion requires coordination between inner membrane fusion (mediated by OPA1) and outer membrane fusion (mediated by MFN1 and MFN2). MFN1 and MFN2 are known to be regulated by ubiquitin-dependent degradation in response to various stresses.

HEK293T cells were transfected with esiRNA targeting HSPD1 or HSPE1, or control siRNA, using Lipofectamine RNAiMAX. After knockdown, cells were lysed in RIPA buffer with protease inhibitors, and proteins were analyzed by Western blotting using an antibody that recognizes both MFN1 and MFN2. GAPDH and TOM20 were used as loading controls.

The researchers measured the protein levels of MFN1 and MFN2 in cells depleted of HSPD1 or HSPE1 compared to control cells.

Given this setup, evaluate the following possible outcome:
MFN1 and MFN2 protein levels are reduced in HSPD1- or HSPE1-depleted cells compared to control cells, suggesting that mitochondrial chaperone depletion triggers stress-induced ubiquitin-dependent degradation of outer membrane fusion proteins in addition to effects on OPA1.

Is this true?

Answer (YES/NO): NO